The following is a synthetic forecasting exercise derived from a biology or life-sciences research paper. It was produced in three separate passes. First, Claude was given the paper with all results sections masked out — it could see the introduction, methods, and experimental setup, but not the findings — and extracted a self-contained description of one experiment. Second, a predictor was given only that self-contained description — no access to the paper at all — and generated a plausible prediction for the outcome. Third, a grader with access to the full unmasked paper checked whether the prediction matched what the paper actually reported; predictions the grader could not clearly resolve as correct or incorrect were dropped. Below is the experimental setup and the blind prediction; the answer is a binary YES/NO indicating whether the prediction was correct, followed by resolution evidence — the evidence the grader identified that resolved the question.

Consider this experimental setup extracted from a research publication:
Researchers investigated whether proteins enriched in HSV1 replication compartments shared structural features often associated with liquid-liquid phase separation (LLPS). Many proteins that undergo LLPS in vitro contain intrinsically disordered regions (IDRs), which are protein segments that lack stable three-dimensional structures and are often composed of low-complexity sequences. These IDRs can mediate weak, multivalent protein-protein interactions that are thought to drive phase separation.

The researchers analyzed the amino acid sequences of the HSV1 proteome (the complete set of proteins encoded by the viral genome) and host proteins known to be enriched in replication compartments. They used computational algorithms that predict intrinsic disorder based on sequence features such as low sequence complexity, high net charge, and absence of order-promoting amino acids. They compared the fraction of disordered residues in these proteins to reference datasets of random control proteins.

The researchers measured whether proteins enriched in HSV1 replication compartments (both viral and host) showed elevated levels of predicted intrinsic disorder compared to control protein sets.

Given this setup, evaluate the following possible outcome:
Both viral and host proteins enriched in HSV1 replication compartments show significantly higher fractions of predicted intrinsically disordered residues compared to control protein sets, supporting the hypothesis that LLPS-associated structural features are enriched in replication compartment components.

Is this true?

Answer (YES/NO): NO